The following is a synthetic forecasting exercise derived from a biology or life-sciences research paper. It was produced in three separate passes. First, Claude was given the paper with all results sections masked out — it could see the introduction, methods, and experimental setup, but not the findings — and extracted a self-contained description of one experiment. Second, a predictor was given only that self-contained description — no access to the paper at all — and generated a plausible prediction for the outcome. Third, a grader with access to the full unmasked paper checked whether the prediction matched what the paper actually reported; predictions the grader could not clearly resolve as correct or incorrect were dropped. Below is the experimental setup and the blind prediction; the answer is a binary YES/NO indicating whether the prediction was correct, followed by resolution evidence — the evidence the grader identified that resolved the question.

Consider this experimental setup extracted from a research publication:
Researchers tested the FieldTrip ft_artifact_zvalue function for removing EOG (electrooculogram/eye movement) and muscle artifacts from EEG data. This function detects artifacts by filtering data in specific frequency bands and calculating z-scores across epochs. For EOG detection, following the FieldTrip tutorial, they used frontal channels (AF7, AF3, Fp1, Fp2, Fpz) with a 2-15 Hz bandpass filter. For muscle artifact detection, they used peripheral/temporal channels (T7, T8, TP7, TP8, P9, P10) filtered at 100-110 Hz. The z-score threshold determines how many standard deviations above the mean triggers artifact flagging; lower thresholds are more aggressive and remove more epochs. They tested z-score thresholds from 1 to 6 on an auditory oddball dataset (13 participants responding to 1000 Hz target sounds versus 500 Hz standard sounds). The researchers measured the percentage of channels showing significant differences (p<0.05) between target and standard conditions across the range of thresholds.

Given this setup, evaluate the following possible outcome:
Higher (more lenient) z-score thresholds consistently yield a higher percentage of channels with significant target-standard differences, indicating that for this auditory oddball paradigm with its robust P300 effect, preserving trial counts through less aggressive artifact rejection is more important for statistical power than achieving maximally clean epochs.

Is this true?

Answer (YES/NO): NO